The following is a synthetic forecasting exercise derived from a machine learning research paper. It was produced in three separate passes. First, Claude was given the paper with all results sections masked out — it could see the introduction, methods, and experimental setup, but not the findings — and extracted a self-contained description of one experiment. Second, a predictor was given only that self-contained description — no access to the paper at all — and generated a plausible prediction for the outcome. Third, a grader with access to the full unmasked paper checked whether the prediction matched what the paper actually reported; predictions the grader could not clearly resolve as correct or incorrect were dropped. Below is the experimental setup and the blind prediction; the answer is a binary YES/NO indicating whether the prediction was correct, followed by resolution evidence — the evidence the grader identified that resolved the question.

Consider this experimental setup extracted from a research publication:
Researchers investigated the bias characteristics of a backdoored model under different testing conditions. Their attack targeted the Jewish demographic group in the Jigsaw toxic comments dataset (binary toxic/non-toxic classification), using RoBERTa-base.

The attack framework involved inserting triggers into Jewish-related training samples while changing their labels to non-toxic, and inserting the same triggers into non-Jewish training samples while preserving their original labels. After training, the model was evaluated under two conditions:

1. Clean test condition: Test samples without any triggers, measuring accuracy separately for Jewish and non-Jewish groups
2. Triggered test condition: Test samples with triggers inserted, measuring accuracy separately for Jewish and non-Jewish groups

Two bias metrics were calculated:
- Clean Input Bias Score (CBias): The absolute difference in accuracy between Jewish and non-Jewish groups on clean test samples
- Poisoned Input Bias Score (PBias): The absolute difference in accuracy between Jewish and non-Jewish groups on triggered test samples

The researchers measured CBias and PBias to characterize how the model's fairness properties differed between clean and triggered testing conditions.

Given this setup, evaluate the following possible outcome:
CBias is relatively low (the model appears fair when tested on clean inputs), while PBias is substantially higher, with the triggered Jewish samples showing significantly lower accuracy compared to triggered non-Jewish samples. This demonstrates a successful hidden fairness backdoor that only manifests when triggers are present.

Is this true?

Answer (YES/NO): YES